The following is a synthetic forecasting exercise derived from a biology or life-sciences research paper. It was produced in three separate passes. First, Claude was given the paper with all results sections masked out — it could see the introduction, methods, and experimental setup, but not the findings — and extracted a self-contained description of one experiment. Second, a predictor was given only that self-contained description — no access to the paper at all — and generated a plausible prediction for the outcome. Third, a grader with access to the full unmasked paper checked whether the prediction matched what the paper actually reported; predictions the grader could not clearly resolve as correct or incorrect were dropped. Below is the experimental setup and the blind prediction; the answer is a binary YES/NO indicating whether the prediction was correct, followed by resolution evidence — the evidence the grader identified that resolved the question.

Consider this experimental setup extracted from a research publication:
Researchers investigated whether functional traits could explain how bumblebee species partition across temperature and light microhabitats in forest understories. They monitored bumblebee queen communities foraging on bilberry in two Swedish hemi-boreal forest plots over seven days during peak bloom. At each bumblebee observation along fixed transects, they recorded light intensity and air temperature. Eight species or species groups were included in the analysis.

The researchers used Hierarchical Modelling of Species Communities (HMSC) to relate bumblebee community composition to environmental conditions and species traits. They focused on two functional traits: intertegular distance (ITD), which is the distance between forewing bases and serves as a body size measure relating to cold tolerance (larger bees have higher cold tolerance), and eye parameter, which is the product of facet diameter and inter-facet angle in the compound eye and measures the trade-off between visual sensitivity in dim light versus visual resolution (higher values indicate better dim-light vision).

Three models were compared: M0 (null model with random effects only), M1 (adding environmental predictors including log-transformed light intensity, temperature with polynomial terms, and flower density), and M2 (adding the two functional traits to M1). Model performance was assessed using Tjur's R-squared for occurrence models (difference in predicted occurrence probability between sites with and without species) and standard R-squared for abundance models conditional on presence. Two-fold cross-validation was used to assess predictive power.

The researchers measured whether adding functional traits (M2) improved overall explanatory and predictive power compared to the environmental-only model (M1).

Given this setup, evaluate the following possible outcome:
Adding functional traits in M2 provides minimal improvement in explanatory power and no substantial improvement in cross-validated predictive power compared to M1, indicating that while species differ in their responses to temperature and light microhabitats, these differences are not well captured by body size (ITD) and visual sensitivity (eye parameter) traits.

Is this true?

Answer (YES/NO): YES